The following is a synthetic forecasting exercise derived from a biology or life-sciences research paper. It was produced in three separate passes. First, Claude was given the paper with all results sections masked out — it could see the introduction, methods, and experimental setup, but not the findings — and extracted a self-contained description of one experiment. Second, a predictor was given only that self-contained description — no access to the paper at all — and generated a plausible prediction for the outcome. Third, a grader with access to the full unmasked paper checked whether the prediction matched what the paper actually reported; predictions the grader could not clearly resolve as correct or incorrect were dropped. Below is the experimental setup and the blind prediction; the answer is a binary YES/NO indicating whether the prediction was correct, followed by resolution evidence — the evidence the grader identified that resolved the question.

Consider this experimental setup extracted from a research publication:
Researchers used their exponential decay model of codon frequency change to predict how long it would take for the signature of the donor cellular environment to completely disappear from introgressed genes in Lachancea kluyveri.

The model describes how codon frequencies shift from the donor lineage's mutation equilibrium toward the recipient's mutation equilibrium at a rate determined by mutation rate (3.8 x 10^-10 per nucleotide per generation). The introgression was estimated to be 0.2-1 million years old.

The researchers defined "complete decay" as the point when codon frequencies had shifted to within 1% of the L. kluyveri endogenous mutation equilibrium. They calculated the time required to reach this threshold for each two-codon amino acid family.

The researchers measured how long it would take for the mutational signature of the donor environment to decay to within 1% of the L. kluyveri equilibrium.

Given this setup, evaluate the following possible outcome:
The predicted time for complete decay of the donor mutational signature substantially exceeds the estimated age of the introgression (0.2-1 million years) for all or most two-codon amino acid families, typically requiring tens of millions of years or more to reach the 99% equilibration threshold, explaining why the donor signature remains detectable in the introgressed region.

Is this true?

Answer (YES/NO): NO